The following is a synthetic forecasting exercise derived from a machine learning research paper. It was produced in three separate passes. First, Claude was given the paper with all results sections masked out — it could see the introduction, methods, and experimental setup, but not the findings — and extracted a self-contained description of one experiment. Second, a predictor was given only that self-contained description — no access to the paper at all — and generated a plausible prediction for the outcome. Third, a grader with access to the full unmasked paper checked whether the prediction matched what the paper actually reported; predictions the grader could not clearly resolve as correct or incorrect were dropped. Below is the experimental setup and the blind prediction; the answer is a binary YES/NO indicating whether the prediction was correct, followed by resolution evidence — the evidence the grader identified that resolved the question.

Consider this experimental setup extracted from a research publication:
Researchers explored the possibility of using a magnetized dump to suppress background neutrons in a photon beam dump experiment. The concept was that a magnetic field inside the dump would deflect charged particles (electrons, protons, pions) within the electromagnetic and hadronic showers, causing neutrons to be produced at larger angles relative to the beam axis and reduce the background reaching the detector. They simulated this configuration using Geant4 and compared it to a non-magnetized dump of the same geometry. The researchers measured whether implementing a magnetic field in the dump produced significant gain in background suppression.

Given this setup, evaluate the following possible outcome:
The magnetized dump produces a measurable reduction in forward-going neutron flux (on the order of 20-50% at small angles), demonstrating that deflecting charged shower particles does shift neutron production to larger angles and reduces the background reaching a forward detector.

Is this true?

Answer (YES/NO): NO